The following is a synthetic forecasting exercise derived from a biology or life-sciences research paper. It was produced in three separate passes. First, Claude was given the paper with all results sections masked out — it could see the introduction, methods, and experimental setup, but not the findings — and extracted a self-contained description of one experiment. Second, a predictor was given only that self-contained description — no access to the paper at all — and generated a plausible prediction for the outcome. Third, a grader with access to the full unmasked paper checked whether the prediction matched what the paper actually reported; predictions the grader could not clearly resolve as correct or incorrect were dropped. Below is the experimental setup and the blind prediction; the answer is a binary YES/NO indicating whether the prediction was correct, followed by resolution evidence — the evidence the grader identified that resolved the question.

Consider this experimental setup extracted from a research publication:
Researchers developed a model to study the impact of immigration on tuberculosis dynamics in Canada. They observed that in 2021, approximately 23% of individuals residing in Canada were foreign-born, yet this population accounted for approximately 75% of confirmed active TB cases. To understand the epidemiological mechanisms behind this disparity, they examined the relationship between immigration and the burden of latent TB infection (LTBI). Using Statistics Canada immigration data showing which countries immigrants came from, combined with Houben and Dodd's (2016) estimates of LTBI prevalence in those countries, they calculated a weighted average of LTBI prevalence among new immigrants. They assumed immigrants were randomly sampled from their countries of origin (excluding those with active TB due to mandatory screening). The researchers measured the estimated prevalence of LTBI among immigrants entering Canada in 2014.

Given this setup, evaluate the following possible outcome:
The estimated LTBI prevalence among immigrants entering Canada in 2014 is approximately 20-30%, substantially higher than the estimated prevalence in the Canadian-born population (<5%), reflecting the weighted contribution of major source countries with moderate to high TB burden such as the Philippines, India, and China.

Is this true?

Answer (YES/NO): YES